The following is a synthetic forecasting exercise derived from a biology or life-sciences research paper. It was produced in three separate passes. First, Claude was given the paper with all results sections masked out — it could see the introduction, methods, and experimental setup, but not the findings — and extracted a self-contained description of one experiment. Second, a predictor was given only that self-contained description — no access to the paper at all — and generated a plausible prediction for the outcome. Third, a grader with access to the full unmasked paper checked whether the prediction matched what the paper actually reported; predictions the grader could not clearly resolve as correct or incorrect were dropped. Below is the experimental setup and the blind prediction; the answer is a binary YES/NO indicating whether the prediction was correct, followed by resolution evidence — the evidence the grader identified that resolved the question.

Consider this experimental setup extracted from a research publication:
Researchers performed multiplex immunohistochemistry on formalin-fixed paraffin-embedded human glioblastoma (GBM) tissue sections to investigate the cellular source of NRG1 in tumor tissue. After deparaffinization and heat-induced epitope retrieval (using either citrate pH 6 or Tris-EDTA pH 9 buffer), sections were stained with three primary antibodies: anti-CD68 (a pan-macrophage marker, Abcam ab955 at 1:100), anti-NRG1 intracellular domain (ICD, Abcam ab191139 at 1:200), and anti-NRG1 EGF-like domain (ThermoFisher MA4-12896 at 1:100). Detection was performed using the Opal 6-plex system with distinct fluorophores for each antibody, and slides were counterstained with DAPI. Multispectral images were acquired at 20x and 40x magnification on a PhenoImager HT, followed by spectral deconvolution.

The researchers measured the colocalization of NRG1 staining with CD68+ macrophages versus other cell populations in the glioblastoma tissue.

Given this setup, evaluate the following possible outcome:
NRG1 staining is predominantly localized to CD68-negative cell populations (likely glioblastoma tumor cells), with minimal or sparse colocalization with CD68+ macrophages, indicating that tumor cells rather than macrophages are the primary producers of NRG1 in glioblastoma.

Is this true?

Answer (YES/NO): NO